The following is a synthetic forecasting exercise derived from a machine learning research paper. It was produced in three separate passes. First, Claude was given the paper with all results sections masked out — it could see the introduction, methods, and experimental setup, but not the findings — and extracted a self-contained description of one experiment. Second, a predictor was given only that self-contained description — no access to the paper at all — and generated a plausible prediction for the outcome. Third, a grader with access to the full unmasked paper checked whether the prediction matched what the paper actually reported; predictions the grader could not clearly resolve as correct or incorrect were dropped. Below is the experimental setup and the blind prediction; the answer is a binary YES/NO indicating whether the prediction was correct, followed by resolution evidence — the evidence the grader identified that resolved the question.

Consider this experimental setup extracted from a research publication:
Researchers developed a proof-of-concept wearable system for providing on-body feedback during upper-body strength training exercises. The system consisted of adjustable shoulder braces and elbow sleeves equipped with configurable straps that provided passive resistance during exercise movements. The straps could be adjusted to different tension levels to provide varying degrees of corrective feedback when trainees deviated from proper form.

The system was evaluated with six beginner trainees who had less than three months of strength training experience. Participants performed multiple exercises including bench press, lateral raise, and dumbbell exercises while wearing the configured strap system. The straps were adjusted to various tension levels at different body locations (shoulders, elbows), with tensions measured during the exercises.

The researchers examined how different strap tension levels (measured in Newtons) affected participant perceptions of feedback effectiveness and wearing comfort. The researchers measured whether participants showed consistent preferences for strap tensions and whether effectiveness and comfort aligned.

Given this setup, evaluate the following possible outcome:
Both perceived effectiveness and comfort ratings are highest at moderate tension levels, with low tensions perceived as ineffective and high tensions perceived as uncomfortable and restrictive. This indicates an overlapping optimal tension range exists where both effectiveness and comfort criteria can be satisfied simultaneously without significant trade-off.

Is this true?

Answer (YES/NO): NO